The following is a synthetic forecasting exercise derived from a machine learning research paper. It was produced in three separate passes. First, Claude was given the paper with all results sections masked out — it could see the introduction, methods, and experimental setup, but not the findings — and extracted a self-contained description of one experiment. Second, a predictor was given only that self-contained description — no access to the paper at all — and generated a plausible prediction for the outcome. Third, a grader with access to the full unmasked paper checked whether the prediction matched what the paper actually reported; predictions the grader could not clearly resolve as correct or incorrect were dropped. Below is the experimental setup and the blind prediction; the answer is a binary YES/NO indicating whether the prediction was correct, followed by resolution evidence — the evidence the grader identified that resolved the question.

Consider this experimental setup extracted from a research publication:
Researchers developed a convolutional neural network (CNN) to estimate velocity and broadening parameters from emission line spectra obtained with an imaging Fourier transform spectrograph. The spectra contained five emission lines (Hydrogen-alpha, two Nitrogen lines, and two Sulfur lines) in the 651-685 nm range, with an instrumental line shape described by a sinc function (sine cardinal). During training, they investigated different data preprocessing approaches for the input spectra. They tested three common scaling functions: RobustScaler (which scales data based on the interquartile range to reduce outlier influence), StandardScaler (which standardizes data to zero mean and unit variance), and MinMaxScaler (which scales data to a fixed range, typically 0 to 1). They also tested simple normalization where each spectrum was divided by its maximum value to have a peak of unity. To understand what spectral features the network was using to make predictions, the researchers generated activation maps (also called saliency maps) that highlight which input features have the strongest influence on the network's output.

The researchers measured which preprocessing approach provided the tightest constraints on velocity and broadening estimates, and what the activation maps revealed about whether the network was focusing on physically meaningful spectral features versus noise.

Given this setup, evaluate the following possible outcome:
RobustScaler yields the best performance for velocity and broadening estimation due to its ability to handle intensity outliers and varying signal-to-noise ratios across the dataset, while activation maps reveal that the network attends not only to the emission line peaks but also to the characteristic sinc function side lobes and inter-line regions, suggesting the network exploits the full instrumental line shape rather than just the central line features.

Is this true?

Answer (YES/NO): NO